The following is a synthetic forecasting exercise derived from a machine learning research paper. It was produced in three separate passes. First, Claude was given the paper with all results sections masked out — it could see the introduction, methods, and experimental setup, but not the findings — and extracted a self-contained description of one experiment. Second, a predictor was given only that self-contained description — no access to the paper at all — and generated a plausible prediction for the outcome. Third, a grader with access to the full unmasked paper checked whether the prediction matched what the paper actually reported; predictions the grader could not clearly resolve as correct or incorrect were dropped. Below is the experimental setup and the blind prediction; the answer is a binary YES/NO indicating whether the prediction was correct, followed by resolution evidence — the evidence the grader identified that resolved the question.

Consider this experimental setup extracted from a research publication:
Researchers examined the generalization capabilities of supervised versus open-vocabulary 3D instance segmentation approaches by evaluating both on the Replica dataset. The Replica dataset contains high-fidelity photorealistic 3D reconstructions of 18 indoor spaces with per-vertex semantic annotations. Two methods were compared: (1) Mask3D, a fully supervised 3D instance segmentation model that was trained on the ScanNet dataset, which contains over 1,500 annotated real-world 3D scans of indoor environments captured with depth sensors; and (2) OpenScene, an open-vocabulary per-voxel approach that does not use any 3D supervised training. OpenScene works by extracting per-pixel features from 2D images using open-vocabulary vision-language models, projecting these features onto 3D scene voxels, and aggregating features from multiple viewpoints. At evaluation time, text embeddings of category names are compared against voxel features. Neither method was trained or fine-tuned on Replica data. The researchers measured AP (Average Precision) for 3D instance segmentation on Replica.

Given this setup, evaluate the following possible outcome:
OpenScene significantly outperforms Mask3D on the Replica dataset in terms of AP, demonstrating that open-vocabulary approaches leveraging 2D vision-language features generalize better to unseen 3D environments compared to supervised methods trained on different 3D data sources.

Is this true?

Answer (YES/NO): YES